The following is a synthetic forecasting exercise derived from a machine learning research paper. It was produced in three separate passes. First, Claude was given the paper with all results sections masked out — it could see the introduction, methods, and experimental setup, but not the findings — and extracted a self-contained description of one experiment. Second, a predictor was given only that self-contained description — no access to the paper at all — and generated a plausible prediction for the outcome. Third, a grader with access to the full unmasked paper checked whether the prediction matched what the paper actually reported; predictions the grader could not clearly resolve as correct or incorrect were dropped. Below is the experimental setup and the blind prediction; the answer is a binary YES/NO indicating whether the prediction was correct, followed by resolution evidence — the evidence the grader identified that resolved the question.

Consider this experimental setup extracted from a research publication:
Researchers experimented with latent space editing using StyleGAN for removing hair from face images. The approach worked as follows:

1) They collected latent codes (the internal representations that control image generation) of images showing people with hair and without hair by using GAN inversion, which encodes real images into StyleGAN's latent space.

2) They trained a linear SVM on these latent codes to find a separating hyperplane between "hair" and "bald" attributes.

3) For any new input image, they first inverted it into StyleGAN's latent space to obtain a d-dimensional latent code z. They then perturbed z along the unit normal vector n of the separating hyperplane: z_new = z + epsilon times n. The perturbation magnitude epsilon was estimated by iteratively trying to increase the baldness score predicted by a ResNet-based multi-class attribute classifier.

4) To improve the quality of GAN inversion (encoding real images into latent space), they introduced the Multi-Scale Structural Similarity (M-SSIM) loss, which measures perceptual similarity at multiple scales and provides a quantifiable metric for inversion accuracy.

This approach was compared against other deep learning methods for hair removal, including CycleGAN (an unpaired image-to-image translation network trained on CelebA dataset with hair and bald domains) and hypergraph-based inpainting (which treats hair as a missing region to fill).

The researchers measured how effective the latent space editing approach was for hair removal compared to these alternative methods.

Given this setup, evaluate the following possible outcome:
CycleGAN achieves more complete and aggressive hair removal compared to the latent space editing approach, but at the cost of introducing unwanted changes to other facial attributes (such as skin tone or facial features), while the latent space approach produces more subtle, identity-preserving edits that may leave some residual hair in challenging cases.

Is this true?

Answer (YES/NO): NO